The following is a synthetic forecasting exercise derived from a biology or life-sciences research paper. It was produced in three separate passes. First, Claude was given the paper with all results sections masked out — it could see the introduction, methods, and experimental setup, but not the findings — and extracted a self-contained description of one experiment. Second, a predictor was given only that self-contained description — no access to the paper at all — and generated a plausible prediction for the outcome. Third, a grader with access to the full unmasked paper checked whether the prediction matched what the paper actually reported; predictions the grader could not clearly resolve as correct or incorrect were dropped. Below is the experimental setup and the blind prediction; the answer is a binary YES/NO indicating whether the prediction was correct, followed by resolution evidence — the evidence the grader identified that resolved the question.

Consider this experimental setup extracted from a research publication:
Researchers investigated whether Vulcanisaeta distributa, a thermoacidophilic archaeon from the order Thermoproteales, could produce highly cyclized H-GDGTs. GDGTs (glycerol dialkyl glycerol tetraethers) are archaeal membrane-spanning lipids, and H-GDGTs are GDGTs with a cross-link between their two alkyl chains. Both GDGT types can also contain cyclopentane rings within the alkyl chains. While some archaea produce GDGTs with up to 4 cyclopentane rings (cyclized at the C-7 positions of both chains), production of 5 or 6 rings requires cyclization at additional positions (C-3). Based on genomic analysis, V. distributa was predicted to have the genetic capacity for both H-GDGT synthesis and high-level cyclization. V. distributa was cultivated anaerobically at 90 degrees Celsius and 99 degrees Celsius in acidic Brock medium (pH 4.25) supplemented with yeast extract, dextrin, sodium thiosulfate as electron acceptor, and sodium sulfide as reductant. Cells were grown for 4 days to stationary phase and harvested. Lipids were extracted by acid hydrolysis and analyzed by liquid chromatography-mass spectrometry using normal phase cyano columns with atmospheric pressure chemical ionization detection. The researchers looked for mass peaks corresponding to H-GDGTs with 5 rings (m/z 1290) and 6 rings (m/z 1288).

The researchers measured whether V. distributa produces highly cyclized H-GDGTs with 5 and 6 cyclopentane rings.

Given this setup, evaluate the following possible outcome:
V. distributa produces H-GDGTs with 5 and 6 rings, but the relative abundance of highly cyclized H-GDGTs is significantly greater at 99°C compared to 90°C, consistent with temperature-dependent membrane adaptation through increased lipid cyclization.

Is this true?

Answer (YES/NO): YES